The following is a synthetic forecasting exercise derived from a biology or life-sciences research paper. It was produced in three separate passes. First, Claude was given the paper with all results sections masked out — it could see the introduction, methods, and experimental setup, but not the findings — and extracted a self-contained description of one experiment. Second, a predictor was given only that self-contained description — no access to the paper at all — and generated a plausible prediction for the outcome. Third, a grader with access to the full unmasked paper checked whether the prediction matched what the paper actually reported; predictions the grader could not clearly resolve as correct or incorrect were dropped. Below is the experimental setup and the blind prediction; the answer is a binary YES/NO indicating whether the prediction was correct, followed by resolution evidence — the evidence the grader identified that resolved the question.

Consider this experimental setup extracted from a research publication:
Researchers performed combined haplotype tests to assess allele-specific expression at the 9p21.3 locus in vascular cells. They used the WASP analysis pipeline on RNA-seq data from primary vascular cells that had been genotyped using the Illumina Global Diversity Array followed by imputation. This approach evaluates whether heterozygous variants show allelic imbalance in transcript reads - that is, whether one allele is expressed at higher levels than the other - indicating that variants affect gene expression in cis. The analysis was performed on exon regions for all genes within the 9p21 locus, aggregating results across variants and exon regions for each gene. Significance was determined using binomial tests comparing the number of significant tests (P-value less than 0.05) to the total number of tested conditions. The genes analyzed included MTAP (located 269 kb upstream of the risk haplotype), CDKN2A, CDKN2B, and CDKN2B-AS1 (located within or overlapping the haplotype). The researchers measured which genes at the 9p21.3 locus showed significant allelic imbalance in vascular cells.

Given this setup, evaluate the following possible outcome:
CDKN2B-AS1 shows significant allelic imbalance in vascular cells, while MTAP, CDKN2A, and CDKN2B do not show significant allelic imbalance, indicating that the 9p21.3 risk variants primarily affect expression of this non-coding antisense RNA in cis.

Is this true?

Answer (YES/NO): NO